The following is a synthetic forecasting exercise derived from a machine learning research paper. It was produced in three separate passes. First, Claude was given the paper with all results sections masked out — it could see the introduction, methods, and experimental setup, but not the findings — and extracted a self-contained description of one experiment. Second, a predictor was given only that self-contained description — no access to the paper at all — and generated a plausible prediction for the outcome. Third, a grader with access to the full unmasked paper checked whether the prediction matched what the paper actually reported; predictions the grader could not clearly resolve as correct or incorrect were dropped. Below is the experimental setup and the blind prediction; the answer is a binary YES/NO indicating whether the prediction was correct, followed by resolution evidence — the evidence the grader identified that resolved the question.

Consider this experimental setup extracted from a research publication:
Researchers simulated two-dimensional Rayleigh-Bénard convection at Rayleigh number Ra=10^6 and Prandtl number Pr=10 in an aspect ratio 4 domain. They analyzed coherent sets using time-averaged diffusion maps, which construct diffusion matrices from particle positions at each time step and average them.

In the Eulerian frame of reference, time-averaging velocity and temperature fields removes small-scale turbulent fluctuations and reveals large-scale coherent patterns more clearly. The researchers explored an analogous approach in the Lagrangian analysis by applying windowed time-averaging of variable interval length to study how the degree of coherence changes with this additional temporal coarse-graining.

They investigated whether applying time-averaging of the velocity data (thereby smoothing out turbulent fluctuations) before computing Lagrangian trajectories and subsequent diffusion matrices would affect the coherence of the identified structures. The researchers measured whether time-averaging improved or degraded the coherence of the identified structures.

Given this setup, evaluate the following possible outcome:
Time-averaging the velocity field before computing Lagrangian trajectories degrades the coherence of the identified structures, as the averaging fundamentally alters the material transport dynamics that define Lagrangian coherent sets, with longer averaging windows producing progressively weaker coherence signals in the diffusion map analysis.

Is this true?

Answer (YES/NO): NO